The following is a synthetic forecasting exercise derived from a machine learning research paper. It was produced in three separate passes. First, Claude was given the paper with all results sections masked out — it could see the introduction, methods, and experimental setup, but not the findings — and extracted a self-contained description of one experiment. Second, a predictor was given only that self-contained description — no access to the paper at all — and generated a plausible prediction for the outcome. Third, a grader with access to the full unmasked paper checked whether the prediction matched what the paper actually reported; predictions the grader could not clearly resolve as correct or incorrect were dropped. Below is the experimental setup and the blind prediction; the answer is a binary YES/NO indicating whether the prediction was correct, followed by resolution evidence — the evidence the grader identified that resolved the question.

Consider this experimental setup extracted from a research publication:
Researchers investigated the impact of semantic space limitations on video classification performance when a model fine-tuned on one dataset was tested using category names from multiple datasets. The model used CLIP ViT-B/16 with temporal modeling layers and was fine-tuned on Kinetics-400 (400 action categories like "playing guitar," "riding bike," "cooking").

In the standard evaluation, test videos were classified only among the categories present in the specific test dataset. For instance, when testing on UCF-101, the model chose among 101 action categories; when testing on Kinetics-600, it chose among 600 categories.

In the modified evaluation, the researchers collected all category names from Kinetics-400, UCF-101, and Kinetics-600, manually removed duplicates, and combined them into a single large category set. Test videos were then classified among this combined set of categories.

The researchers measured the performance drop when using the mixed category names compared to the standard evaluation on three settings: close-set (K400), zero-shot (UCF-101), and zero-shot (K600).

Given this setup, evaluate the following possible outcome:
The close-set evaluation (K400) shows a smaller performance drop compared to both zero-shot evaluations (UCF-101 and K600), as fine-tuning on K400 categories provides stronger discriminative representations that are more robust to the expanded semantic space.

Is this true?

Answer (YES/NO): YES